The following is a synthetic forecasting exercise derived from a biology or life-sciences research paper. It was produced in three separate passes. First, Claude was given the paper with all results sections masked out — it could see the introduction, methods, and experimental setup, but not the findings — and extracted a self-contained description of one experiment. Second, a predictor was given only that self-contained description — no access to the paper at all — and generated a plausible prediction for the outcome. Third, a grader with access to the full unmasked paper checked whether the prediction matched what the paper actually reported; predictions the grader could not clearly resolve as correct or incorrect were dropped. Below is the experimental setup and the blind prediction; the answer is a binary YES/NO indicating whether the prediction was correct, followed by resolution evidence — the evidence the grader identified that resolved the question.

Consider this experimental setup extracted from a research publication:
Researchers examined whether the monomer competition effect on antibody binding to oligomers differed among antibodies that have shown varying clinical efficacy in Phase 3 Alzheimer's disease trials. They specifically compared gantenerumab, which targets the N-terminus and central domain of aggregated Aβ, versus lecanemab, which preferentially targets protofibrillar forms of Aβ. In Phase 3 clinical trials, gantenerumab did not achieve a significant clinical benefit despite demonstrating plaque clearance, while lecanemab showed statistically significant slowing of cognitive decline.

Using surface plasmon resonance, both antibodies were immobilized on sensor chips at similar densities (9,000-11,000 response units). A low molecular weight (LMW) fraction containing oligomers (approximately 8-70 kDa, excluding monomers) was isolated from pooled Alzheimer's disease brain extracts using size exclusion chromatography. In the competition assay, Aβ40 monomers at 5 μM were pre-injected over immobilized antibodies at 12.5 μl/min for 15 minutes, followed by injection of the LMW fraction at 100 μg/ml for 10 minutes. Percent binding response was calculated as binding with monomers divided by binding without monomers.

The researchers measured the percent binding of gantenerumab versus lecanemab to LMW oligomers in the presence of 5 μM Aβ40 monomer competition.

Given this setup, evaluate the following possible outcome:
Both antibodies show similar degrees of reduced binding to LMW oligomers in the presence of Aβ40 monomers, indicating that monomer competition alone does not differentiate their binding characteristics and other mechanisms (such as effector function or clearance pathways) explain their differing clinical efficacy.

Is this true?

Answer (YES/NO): NO